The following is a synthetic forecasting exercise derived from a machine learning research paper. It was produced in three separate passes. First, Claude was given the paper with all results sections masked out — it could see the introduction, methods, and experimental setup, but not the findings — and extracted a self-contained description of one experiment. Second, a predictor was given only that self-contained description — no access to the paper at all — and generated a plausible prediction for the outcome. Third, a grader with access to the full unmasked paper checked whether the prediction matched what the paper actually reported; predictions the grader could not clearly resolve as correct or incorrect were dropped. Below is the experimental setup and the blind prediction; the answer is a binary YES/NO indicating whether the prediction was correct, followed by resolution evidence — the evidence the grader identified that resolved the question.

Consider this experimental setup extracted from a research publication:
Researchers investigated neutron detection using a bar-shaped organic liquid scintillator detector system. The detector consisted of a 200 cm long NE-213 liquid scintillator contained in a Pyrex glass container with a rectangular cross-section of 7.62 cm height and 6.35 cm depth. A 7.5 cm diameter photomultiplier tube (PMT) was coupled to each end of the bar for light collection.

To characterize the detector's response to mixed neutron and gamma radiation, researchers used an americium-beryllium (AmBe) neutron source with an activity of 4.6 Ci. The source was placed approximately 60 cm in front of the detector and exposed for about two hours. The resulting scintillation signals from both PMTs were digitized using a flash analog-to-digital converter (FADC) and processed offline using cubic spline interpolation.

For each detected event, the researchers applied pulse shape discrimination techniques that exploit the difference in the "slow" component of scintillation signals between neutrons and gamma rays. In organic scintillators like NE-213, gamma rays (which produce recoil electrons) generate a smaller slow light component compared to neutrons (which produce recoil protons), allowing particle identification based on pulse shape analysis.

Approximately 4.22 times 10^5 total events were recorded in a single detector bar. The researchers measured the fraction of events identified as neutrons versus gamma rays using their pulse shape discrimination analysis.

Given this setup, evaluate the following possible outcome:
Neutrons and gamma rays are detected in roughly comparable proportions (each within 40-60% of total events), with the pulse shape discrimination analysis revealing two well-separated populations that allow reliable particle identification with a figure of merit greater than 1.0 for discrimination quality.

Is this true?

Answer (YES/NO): NO